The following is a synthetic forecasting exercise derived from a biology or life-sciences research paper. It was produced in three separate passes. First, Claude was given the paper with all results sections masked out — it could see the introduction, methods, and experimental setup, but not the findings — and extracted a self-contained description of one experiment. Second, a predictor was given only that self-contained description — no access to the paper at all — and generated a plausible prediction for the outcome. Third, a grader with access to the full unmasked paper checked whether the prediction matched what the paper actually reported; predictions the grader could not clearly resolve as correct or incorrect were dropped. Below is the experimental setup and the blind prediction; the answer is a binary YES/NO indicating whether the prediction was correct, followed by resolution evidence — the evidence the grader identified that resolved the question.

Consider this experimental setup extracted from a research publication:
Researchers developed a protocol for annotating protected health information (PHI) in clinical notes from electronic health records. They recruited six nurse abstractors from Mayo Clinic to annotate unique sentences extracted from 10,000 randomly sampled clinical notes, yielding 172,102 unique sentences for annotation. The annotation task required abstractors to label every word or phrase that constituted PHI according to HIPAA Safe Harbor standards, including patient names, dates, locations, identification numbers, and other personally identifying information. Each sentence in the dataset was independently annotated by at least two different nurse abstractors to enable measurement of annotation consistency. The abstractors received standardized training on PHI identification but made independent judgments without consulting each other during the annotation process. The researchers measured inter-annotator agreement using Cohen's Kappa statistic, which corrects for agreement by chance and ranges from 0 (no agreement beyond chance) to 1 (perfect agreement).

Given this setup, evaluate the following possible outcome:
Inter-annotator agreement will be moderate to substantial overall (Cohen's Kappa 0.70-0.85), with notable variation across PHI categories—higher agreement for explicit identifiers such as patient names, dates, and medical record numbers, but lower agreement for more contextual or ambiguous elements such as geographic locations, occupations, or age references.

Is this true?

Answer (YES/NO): NO